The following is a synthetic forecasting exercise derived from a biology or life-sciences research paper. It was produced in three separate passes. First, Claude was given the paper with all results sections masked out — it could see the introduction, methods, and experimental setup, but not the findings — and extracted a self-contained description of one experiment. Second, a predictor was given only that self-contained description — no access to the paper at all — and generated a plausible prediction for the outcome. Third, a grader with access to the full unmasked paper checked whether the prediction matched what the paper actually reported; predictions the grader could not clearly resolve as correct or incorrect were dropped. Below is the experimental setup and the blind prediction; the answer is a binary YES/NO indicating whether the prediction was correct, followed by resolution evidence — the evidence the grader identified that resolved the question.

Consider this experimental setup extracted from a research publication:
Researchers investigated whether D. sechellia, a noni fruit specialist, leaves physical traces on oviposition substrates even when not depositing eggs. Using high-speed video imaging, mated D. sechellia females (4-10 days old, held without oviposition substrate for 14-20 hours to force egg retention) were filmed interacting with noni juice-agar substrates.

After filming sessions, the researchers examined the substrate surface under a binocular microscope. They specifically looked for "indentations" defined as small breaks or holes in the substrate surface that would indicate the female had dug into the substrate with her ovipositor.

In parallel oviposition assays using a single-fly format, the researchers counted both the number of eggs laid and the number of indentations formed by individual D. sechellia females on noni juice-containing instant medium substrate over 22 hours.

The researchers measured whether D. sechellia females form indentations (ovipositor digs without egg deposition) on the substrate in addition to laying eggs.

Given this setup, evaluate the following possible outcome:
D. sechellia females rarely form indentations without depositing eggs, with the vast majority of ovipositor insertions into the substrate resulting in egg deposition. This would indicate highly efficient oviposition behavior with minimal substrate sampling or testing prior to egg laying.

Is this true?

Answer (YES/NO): NO